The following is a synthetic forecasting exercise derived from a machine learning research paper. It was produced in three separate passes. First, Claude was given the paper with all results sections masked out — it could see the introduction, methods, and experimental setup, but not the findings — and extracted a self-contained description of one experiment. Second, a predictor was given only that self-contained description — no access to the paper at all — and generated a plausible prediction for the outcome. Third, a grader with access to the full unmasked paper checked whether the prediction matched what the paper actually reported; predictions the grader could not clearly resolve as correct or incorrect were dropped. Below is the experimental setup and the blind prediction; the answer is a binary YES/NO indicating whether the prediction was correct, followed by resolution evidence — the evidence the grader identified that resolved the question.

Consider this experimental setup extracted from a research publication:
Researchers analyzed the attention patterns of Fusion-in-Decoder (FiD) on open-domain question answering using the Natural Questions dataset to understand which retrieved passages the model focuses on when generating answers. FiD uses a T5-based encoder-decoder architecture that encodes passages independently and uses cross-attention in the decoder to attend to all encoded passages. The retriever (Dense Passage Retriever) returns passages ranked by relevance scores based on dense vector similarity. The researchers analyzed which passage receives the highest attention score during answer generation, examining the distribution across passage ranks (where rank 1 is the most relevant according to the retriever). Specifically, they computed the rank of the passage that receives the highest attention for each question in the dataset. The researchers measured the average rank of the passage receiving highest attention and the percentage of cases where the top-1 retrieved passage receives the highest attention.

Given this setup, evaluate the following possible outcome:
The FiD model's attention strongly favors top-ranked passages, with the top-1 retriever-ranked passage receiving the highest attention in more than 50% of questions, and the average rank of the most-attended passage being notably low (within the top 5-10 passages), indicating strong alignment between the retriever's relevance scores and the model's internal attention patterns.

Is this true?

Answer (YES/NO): NO